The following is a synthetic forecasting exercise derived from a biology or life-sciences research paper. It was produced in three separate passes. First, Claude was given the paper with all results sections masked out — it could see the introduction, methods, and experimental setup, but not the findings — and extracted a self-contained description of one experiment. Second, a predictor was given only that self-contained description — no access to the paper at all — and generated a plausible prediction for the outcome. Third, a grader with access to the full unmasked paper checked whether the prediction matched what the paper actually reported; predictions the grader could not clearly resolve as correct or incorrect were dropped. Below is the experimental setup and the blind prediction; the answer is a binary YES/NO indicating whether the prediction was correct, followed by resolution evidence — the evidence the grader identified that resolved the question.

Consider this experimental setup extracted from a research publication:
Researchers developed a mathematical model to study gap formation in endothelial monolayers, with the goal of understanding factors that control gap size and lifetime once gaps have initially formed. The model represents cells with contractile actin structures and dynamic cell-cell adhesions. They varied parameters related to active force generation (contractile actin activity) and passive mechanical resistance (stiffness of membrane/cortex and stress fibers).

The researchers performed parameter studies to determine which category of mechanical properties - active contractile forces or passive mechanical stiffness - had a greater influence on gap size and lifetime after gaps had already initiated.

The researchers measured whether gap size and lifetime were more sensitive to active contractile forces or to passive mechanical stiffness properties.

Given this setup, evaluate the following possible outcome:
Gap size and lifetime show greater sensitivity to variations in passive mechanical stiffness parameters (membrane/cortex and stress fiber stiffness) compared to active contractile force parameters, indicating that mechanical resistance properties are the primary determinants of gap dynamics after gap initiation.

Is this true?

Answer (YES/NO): YES